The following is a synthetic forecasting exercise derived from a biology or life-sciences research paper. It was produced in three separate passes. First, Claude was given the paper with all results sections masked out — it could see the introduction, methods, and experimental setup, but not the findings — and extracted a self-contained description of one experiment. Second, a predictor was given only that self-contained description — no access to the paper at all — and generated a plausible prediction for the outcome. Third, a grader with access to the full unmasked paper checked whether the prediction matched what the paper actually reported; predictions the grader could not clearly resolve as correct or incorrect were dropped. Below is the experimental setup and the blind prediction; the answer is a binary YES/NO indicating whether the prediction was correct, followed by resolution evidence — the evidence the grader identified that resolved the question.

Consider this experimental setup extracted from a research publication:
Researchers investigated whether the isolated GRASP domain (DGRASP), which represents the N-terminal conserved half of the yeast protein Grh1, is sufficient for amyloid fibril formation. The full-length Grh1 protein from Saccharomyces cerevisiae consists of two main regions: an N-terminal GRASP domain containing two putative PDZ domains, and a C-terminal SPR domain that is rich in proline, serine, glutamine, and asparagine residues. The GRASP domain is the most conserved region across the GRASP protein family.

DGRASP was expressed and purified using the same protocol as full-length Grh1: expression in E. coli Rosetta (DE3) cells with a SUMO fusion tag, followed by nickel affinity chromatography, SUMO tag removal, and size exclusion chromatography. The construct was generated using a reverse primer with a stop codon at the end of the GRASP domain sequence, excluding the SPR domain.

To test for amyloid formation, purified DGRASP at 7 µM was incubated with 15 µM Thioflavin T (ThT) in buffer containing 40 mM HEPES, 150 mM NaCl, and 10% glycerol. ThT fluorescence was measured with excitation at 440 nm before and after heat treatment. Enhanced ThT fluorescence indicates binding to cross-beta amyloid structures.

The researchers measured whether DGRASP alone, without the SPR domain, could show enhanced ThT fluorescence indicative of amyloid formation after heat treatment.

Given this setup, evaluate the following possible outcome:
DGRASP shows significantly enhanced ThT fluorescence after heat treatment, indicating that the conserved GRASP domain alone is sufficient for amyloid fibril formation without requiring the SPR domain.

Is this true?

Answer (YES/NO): YES